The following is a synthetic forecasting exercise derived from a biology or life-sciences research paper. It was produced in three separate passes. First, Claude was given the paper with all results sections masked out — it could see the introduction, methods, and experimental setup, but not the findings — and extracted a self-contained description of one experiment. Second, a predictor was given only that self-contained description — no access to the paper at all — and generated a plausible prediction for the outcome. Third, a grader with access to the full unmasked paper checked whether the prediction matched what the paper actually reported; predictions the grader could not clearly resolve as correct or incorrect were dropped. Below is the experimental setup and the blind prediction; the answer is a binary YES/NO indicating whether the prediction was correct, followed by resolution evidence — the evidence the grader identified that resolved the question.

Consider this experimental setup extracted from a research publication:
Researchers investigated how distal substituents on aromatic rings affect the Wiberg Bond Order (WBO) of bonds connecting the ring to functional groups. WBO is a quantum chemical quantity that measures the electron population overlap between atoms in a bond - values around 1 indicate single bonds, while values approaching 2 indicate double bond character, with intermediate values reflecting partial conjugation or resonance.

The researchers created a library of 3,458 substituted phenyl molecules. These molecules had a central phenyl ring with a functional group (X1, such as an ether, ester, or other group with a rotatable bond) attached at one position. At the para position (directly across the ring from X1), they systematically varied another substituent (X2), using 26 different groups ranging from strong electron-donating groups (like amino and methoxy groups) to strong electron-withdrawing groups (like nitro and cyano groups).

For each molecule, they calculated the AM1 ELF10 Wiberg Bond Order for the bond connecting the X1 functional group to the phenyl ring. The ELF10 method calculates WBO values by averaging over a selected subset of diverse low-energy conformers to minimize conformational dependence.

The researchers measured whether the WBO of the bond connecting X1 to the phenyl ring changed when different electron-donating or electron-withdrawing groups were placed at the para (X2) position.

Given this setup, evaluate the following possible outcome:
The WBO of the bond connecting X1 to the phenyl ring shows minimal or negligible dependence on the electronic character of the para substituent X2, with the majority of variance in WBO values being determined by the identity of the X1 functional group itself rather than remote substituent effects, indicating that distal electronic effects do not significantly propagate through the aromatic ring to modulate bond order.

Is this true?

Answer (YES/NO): NO